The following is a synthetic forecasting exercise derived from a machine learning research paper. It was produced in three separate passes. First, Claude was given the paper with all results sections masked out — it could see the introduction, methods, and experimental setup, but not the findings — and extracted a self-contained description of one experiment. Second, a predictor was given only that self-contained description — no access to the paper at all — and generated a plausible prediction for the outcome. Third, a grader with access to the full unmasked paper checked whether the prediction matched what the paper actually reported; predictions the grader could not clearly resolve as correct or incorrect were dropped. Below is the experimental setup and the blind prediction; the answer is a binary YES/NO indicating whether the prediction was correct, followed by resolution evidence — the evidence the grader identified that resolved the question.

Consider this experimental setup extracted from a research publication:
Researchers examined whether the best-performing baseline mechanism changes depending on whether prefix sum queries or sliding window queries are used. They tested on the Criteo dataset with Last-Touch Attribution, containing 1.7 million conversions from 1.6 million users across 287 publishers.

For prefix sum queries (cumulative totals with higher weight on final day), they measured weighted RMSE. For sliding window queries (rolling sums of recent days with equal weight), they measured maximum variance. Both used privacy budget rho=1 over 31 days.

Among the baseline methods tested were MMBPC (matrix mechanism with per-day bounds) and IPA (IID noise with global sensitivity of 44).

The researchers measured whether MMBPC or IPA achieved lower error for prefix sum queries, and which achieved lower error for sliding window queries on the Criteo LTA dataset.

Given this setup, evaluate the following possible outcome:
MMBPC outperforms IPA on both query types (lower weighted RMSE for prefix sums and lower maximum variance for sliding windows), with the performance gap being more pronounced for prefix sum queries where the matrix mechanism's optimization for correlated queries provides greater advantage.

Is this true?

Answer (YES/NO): NO